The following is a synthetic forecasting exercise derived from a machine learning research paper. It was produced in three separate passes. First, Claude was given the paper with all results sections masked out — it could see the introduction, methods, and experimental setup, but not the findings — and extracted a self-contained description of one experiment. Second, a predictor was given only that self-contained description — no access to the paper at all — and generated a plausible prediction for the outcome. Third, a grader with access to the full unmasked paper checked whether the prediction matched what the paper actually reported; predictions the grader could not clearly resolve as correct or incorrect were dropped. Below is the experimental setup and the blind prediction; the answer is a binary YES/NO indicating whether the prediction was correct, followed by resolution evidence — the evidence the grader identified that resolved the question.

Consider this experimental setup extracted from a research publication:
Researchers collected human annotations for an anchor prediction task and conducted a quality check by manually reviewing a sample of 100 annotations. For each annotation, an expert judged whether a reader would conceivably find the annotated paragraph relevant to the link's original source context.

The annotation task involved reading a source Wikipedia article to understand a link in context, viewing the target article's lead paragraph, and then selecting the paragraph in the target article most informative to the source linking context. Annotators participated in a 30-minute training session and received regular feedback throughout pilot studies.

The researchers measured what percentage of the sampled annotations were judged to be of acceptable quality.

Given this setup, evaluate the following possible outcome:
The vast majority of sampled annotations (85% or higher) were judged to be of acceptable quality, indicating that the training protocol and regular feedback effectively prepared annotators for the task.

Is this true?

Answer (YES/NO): YES